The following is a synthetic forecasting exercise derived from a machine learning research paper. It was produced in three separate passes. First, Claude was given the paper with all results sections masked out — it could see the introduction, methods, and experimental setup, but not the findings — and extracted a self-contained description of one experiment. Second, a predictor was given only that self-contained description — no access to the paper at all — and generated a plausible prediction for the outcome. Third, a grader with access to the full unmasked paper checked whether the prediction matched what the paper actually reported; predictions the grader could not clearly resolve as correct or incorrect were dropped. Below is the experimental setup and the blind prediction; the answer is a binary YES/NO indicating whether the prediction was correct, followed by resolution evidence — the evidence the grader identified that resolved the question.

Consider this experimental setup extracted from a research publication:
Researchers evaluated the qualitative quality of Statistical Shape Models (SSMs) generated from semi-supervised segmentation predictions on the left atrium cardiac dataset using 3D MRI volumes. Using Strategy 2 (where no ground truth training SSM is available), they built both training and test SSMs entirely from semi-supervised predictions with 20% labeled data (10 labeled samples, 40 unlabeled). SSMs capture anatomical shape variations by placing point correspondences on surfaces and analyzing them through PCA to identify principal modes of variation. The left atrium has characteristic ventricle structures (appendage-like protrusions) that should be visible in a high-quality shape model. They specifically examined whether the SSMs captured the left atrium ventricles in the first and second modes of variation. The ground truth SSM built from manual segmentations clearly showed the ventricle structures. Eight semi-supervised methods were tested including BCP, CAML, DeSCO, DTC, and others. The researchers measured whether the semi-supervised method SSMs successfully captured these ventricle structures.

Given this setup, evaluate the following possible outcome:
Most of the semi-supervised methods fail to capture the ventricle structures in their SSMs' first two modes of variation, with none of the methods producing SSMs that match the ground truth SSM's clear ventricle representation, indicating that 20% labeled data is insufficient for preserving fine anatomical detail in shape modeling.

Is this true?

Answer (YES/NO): YES